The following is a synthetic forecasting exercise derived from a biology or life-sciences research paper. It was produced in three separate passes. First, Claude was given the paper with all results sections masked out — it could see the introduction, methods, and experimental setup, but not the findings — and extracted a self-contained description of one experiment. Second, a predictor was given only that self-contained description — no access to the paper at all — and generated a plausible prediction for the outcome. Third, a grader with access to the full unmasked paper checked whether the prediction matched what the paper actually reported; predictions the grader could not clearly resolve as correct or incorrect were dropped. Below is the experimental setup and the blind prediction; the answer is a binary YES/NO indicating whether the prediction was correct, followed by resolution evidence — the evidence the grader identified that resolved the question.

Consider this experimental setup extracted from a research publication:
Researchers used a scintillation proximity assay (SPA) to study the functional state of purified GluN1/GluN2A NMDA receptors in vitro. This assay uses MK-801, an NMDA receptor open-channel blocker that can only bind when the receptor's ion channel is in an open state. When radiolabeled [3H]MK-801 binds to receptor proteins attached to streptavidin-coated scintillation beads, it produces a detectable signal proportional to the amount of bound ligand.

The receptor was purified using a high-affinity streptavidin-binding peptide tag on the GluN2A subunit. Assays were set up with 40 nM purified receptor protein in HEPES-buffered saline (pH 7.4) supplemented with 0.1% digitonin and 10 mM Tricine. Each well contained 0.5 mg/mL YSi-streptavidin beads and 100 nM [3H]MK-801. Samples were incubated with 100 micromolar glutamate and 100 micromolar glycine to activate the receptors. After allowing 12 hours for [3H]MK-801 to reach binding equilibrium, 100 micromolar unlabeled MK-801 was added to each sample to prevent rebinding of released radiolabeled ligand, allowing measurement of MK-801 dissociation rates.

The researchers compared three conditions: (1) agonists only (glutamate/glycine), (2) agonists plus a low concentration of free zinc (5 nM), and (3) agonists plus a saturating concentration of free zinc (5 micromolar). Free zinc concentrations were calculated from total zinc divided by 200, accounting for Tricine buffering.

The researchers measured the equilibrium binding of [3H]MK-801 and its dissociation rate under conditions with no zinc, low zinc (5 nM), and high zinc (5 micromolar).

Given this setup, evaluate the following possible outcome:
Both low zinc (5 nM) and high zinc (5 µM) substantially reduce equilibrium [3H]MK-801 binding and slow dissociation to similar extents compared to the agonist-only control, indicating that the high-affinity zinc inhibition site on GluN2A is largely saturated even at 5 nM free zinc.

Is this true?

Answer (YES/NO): NO